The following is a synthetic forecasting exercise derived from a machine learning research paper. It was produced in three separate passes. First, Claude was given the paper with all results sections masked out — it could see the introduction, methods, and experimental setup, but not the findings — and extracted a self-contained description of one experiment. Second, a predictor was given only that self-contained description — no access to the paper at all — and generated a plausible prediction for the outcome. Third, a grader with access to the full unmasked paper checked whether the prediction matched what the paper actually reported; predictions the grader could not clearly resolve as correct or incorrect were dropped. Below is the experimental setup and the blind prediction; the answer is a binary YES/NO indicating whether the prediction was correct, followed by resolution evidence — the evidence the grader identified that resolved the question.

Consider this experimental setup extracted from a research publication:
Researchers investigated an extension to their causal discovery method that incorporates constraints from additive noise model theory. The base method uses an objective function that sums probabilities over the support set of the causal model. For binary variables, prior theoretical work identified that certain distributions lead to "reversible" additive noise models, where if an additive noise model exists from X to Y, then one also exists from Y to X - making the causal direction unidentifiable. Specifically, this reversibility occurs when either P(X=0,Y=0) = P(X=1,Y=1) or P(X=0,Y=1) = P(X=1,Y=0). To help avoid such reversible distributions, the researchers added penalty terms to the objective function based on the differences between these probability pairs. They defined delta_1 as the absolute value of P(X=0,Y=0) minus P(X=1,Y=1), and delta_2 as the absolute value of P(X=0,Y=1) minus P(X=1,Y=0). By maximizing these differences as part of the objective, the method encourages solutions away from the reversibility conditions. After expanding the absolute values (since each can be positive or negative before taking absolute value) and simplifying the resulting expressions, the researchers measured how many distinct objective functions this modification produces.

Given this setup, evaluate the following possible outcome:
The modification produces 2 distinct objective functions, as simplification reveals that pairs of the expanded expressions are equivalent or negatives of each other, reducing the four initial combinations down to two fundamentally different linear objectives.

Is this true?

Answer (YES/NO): NO